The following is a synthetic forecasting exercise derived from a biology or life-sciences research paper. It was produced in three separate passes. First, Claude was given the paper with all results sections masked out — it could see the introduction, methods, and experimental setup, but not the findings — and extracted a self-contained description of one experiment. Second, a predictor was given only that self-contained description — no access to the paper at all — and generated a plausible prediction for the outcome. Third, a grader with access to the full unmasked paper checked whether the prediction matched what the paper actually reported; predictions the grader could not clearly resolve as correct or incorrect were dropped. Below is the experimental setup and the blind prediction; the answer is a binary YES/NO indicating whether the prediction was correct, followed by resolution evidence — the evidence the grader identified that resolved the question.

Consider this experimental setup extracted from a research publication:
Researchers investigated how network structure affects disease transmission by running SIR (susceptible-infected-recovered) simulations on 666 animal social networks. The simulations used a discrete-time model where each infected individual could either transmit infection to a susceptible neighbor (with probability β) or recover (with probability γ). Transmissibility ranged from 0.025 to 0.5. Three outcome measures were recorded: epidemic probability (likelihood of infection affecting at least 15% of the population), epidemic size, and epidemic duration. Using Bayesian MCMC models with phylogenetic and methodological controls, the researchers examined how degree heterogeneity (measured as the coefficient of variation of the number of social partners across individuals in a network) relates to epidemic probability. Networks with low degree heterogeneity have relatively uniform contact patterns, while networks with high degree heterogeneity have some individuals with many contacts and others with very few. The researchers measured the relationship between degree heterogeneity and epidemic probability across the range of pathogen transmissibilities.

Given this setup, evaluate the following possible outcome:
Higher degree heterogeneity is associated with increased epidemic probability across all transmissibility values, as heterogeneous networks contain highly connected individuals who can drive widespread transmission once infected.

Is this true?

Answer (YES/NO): NO